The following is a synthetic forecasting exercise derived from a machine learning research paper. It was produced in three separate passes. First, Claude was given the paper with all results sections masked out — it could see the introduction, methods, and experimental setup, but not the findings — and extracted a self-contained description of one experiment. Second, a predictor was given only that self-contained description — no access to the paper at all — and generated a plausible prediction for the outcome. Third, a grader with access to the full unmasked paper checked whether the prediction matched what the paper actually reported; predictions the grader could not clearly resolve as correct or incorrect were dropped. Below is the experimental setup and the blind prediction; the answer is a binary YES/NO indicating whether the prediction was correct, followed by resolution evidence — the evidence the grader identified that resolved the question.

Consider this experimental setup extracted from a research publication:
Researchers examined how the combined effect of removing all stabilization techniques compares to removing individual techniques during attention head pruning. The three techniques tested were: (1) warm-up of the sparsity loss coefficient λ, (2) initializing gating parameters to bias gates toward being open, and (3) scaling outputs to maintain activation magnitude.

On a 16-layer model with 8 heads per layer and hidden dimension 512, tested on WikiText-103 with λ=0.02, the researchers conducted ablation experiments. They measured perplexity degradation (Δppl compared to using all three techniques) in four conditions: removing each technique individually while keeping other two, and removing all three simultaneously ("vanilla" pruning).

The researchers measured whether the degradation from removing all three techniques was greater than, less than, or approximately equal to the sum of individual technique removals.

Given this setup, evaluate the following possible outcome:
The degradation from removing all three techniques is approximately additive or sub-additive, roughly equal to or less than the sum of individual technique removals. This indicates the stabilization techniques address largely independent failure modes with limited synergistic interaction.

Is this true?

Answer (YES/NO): YES